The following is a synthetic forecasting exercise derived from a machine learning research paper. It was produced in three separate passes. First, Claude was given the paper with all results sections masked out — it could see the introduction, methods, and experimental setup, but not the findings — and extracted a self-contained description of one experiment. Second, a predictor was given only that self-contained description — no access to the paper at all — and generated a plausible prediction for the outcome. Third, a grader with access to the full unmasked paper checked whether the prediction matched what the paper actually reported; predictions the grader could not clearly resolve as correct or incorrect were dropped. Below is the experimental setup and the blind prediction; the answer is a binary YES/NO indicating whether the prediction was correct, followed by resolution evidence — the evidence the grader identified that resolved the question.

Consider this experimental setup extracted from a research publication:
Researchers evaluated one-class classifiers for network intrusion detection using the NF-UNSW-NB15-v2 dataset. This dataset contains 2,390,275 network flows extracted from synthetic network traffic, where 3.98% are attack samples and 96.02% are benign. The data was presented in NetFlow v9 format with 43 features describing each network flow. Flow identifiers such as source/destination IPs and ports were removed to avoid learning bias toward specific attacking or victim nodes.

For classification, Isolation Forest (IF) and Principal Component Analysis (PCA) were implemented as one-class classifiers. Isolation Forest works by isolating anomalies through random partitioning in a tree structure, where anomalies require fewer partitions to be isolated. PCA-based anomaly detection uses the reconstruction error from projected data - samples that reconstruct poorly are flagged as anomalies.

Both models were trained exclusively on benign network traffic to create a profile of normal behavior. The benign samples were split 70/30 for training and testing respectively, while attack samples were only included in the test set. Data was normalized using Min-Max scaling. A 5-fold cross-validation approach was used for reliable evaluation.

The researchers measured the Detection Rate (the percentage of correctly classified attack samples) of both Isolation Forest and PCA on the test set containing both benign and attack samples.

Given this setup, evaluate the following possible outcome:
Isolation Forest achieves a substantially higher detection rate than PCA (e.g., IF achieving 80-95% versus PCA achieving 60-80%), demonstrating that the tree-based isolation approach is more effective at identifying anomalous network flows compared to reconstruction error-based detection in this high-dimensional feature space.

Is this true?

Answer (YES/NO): NO